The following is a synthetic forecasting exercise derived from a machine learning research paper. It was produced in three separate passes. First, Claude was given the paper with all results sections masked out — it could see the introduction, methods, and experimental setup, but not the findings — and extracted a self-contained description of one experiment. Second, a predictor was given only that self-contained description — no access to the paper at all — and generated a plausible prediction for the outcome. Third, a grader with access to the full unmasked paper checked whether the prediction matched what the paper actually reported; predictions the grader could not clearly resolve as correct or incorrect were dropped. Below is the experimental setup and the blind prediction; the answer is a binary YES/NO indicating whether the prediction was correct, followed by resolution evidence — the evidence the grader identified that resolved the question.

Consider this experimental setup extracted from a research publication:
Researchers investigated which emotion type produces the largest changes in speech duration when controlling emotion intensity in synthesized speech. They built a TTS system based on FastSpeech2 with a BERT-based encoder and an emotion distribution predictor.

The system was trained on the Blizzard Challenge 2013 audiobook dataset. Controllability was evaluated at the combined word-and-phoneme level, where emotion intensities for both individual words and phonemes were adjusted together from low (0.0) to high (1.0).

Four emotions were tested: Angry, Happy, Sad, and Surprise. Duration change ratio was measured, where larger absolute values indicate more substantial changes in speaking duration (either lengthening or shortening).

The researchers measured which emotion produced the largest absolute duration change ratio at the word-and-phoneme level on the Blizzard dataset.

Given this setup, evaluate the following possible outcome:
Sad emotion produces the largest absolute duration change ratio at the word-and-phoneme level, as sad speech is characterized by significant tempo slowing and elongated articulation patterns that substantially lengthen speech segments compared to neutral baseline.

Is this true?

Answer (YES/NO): YES